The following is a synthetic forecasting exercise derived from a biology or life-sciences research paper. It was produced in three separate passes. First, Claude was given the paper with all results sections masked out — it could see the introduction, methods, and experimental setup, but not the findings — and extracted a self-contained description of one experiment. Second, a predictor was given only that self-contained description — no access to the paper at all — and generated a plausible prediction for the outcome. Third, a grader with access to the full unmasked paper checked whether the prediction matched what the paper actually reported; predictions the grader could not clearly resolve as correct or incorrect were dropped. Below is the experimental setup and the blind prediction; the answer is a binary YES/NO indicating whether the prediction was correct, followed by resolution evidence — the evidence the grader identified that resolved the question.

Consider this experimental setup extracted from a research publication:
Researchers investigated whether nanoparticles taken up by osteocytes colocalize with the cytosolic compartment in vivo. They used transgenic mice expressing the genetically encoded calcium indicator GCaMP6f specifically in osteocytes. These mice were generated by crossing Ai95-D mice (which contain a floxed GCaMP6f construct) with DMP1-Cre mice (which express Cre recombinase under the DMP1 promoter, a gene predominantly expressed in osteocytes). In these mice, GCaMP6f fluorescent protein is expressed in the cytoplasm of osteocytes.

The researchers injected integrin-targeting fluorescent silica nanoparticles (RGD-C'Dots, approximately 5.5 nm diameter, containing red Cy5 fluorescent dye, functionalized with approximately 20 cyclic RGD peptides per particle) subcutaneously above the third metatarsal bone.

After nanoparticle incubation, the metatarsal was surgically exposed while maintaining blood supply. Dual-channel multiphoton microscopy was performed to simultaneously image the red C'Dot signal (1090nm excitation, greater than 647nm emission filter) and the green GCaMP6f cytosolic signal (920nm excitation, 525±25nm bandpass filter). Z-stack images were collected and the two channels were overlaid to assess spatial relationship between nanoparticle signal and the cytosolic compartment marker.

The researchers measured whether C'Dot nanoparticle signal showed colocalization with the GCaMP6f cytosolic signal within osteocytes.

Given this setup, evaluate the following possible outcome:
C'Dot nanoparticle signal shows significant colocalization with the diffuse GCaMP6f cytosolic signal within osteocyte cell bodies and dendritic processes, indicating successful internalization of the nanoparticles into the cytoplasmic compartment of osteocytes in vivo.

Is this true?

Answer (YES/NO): NO